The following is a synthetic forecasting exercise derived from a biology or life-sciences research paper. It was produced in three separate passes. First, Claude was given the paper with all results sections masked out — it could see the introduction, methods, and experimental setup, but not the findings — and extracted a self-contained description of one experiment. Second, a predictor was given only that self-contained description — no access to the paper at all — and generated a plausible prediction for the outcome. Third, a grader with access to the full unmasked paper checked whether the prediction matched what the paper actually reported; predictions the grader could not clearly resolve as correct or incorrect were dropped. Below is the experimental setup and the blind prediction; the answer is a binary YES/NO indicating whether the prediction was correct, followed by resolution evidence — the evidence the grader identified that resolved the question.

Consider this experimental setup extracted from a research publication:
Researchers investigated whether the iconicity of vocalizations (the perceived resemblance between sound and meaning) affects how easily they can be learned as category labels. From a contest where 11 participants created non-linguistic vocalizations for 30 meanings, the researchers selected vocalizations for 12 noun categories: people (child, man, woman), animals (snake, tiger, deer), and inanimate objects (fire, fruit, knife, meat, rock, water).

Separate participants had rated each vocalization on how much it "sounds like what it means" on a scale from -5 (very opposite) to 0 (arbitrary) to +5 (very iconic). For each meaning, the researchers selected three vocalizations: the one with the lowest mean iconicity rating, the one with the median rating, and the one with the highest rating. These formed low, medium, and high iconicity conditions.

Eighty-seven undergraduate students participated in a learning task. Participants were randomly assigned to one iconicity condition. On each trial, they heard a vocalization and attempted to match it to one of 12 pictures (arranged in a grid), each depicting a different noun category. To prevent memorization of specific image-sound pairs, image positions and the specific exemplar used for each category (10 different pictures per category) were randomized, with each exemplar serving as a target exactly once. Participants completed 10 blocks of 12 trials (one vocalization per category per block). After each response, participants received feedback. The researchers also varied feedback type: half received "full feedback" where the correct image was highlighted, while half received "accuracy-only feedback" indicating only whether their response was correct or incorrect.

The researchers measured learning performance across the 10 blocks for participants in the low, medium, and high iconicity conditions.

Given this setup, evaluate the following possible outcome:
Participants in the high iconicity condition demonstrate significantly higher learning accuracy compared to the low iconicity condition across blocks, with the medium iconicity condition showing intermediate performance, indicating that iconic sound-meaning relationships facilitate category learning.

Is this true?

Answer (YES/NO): YES